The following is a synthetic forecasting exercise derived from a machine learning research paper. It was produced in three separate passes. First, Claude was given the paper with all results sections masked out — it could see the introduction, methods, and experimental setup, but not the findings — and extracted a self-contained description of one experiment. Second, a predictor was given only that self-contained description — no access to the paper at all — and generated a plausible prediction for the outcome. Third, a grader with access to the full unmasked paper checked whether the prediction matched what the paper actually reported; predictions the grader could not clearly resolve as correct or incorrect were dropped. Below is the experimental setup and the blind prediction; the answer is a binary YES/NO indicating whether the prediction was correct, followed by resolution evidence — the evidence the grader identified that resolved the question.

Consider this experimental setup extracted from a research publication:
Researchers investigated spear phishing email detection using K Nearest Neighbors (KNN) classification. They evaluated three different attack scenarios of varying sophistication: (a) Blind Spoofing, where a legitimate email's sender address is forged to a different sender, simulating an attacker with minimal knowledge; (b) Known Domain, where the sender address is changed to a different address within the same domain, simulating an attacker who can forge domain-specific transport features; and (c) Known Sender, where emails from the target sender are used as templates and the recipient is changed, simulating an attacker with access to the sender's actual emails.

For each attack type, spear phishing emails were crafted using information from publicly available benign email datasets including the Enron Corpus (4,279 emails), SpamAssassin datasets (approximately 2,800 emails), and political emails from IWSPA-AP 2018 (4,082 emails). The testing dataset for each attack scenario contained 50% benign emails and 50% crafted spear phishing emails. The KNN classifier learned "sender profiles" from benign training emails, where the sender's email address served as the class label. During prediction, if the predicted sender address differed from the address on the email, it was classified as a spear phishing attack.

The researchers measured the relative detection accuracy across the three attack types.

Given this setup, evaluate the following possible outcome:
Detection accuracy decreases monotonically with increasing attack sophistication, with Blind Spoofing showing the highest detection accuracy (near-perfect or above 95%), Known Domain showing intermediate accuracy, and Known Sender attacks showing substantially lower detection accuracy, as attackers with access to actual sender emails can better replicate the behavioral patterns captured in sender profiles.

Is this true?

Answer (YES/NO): NO